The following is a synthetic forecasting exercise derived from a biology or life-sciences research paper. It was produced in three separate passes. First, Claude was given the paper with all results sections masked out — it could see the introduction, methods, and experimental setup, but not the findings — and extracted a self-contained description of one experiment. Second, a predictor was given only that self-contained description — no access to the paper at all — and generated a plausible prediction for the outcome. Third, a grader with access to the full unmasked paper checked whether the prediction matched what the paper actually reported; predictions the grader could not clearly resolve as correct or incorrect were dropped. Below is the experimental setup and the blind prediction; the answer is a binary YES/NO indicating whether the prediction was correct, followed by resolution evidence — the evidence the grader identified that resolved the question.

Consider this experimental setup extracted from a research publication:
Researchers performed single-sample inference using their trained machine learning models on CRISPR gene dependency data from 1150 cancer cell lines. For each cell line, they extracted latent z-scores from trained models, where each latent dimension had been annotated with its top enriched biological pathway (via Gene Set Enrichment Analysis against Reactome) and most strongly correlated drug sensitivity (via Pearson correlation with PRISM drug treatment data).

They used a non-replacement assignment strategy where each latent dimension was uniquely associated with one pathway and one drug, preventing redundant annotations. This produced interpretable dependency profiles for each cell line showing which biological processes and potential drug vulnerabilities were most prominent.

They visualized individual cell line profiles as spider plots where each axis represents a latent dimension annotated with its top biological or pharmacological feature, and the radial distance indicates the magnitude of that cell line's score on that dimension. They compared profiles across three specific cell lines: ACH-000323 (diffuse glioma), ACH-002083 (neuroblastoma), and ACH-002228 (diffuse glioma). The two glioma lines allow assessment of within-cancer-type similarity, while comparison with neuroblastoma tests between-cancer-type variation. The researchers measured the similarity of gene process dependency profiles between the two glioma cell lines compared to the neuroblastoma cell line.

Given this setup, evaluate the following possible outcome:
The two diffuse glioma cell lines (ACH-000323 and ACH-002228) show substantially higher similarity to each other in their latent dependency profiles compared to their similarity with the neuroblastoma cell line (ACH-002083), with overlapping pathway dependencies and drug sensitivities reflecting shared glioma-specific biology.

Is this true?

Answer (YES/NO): NO